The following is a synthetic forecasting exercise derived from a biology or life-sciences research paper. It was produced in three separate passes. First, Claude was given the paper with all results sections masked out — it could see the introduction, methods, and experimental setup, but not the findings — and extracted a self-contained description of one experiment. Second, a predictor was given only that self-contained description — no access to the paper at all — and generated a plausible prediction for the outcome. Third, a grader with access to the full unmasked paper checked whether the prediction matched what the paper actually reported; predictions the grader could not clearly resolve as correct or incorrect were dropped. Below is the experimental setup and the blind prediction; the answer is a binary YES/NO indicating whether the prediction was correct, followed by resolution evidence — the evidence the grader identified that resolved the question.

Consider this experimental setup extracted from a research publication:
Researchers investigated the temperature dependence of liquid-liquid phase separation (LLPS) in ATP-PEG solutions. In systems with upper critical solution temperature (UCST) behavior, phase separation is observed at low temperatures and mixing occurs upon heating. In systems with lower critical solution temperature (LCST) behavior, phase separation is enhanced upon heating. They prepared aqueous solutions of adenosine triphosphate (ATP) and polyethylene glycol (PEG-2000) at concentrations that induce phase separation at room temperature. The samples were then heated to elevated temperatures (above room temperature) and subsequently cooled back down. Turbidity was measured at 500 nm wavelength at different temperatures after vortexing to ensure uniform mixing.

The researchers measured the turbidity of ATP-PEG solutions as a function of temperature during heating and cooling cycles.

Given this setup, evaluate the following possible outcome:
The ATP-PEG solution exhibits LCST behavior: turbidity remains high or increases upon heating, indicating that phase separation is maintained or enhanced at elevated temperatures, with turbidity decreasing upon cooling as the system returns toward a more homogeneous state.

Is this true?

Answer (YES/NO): NO